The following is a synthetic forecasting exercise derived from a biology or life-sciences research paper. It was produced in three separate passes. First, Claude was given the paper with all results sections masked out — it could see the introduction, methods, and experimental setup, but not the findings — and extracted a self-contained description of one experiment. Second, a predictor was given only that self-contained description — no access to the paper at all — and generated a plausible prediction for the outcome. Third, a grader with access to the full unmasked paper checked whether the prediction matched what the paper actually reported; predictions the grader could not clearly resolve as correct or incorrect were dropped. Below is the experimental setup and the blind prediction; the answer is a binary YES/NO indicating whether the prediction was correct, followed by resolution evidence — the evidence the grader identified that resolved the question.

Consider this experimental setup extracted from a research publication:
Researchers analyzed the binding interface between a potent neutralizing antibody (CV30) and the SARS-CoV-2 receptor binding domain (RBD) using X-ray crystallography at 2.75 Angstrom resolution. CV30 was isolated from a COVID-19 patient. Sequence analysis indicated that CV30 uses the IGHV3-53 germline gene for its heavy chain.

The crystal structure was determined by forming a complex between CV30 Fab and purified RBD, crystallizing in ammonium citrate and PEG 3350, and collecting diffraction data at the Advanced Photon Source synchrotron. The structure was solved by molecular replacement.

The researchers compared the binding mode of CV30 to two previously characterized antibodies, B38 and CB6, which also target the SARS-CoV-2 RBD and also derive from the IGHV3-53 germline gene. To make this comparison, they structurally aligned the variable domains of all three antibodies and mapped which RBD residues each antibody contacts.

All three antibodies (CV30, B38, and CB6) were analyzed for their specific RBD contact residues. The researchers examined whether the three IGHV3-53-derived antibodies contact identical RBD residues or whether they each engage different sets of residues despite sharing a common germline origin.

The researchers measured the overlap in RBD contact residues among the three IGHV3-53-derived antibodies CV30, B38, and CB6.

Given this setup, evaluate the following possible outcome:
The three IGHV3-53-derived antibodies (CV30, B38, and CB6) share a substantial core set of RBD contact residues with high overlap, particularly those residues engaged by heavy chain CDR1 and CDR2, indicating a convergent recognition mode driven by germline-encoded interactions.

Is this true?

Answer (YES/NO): YES